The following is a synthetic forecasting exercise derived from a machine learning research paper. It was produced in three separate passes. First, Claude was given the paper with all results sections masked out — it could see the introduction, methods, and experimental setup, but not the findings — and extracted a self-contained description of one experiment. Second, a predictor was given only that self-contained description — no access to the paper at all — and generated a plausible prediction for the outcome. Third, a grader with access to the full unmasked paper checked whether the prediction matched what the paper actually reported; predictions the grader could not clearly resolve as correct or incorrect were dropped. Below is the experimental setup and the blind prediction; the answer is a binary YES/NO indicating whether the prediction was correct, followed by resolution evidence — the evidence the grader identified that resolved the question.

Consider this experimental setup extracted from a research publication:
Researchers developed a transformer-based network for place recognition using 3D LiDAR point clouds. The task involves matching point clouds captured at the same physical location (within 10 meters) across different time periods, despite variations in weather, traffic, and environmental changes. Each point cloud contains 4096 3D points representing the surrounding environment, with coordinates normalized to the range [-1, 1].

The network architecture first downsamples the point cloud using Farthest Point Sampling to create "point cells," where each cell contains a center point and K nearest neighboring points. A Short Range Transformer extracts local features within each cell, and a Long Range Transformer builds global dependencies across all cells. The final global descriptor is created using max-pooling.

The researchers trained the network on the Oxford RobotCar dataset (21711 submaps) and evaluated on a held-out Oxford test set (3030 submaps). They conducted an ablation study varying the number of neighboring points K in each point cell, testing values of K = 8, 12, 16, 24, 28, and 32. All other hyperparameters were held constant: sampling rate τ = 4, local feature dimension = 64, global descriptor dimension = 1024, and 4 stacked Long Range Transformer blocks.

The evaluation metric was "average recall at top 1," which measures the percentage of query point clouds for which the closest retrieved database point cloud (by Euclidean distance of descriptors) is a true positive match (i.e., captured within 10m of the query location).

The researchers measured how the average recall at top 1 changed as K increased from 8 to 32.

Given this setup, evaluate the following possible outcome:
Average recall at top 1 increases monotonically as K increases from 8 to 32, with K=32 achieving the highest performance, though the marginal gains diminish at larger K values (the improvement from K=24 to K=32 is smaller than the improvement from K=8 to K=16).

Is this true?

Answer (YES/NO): YES